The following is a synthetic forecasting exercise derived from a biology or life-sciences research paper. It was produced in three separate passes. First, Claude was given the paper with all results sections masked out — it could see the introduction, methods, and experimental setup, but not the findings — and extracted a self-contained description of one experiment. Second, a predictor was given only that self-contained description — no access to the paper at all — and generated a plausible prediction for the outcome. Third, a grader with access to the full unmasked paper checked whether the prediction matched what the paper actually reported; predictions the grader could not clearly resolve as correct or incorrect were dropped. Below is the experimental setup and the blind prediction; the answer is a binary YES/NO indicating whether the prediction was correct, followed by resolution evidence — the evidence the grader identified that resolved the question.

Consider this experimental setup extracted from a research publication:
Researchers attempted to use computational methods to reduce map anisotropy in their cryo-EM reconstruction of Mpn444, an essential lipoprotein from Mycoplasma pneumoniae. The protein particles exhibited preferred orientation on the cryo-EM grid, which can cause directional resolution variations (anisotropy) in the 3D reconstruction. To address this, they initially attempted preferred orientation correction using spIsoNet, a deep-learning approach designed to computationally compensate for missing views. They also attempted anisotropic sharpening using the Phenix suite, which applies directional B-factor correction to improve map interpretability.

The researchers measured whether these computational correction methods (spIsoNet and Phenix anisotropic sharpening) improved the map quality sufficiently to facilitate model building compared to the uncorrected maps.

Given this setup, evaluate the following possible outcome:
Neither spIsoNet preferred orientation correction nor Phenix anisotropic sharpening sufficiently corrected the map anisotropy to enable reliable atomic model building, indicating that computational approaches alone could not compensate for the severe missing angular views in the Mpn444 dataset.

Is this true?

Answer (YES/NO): YES